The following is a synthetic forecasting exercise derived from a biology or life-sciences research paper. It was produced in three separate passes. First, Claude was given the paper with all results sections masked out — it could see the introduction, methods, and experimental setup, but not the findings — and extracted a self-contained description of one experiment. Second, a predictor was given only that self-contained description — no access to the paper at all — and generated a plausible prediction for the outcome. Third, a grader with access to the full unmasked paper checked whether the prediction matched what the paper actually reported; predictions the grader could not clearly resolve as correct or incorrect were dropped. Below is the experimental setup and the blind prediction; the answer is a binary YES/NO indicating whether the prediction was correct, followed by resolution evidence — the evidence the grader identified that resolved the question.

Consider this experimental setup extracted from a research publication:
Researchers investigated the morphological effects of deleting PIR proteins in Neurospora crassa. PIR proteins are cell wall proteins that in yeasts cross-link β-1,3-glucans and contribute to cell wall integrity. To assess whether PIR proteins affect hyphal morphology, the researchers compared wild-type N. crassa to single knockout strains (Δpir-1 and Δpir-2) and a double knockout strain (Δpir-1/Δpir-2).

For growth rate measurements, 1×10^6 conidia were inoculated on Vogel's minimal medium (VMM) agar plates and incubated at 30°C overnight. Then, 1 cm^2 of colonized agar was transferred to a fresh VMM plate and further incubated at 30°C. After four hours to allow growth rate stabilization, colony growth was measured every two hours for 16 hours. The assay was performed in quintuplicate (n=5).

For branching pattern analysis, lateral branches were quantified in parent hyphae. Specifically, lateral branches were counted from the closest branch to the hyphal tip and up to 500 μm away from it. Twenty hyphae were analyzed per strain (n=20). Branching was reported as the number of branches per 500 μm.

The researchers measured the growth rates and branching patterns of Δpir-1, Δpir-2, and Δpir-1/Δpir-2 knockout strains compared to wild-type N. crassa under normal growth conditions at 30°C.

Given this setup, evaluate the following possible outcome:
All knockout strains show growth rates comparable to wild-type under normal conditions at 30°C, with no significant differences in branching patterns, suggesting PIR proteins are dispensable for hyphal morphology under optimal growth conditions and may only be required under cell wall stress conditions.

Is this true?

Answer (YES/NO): NO